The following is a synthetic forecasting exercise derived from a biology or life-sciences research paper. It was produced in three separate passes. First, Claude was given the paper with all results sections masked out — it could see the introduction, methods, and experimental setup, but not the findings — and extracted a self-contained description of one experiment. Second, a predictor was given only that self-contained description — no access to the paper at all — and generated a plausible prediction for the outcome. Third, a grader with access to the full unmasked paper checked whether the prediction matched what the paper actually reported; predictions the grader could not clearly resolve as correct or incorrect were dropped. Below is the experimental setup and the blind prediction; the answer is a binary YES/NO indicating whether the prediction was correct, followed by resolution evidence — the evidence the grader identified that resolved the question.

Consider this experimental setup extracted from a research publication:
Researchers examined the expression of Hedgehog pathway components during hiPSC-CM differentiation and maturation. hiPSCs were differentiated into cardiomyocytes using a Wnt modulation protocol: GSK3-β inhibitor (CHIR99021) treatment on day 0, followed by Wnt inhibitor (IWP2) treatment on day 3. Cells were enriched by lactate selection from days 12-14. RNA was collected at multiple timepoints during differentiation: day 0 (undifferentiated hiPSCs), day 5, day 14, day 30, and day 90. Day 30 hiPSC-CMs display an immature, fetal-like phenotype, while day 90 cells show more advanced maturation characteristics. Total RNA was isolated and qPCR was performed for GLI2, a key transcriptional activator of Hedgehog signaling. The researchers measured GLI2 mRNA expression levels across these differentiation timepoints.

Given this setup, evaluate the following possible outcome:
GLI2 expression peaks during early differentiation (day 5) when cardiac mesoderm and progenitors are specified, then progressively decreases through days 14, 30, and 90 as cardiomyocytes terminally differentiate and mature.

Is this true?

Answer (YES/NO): NO